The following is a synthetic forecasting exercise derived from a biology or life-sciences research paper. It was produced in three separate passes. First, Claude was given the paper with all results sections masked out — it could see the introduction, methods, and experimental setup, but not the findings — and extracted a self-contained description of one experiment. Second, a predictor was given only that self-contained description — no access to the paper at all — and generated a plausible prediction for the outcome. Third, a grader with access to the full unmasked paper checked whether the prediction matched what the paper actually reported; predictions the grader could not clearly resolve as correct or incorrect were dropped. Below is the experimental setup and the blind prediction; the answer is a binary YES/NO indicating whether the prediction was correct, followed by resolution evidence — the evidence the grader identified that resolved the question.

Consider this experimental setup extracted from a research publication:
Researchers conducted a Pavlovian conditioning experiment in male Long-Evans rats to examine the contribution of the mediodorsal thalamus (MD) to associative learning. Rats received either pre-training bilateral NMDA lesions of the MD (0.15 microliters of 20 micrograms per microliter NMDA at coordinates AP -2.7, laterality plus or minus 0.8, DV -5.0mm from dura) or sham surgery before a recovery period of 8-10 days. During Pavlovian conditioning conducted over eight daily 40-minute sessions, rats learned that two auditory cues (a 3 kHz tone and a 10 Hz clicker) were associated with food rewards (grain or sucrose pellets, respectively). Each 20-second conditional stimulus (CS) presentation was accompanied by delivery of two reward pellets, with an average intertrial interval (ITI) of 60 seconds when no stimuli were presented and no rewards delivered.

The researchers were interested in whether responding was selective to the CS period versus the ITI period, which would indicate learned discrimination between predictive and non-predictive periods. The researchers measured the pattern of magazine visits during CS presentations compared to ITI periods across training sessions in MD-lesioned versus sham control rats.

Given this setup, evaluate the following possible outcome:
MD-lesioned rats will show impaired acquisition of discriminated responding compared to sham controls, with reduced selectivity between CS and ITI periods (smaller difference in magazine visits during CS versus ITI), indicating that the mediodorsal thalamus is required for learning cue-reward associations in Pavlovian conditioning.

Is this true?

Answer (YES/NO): NO